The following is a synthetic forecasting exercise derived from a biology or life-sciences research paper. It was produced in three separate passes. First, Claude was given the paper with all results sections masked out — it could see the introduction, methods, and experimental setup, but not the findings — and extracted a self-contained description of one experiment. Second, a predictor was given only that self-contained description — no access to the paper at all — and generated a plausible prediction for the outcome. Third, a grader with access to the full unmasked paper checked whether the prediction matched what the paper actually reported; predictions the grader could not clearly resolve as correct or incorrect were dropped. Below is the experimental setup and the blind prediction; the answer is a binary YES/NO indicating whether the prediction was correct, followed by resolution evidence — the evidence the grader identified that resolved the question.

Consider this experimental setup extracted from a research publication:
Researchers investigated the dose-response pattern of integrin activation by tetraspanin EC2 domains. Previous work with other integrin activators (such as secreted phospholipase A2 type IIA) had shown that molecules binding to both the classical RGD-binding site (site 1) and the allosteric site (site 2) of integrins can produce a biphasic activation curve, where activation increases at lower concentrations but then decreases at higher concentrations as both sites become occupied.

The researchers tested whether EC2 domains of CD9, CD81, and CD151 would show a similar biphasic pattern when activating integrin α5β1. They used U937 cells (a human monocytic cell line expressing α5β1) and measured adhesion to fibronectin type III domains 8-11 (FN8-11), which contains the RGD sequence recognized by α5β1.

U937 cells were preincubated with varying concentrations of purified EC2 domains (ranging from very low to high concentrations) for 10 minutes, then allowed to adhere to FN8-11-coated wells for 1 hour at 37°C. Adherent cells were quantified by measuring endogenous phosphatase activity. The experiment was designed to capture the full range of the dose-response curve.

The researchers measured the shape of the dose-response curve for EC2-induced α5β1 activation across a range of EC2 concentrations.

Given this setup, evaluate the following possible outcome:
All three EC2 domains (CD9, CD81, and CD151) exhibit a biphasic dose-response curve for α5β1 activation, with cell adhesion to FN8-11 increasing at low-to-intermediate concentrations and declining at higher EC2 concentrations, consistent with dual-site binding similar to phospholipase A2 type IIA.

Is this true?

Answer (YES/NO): YES